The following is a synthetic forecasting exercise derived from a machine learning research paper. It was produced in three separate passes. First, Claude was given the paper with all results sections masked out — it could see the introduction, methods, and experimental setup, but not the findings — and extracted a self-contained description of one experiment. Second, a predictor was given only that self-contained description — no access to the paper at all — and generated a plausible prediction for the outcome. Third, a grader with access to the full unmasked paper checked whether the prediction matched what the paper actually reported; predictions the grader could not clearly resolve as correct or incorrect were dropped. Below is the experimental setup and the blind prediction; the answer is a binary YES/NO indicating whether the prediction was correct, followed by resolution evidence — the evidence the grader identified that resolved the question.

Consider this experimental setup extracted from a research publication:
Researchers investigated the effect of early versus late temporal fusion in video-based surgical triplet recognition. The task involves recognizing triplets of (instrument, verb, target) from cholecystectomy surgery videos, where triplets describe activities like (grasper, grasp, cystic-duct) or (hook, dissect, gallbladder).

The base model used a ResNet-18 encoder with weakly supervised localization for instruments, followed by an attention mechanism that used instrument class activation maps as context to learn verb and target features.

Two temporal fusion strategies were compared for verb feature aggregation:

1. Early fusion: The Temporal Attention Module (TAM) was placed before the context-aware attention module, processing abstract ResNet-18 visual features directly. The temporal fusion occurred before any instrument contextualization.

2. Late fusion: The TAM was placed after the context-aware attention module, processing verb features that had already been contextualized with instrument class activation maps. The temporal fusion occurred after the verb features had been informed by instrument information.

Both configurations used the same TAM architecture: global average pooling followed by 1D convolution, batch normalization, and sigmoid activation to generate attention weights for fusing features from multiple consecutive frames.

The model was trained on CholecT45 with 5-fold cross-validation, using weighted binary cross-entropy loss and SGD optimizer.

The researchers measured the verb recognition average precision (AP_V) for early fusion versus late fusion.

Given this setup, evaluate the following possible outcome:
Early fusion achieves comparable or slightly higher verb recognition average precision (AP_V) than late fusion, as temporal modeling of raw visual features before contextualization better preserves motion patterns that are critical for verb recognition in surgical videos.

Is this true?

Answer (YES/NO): NO